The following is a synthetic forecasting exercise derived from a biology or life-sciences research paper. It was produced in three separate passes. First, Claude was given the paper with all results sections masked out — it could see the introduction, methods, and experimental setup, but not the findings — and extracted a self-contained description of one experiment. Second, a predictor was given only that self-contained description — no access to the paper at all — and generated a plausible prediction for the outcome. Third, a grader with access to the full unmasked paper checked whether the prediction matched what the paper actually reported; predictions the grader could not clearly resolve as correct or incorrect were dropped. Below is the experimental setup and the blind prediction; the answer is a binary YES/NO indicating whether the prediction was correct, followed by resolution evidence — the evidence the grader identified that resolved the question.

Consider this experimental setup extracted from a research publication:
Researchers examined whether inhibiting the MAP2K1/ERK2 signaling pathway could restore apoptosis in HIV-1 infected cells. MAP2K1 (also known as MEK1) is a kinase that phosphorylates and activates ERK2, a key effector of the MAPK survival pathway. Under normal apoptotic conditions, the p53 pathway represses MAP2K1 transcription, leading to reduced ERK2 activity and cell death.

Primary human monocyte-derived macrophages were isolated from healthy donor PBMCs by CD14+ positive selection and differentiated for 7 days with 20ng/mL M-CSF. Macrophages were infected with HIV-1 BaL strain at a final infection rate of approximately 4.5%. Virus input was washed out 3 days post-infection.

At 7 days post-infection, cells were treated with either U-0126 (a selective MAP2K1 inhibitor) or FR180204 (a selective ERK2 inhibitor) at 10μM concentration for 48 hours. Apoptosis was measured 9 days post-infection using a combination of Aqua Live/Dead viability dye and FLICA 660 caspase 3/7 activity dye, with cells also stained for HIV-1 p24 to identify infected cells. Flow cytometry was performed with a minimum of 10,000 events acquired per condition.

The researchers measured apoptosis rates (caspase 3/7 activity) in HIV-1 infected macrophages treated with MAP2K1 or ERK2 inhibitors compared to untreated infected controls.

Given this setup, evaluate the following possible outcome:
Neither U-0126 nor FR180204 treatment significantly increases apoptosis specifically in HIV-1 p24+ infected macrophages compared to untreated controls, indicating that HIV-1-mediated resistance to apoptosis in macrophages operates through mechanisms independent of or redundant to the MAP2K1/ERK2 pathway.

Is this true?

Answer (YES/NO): NO